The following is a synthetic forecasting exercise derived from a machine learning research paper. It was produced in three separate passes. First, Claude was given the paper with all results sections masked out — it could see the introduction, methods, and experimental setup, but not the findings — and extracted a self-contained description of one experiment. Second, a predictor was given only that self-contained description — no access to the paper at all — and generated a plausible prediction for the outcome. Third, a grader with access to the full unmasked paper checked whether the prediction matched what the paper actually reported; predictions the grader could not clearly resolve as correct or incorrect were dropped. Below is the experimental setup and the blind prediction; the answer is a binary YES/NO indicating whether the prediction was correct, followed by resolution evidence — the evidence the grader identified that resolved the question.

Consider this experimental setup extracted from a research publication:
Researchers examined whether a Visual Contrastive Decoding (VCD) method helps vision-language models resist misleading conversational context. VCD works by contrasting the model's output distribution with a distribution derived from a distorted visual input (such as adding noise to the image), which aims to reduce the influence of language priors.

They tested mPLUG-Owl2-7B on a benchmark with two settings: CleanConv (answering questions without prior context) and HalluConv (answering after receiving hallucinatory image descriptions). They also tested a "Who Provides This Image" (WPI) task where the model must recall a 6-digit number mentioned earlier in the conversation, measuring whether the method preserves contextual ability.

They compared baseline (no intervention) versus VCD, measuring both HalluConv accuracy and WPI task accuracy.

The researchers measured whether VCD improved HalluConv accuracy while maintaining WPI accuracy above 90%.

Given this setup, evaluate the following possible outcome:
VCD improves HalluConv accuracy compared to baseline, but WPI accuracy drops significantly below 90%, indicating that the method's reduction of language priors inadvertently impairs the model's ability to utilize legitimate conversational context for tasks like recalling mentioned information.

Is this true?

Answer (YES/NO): NO